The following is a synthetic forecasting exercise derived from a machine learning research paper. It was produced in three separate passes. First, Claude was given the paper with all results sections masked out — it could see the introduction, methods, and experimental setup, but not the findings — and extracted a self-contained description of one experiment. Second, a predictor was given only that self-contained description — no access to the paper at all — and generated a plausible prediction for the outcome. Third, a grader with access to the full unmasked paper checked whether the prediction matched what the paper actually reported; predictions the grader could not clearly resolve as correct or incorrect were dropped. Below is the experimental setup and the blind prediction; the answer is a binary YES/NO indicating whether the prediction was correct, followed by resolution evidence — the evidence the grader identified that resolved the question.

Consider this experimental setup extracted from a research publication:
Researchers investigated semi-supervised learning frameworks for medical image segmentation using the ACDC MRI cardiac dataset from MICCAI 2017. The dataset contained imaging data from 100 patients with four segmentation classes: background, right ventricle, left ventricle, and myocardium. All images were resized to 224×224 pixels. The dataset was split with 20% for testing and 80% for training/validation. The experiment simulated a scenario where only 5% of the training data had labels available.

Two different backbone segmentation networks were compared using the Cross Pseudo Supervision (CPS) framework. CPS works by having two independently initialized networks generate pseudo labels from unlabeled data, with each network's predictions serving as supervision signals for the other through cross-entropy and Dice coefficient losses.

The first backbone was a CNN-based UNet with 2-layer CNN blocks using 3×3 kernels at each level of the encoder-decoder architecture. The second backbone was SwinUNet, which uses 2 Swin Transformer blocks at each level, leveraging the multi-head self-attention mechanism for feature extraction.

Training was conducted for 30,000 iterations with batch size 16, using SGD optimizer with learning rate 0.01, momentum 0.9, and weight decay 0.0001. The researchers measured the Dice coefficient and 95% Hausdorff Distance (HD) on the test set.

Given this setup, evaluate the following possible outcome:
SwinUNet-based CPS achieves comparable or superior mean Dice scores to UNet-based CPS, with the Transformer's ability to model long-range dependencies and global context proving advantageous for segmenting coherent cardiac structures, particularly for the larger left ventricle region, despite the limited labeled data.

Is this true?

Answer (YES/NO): YES